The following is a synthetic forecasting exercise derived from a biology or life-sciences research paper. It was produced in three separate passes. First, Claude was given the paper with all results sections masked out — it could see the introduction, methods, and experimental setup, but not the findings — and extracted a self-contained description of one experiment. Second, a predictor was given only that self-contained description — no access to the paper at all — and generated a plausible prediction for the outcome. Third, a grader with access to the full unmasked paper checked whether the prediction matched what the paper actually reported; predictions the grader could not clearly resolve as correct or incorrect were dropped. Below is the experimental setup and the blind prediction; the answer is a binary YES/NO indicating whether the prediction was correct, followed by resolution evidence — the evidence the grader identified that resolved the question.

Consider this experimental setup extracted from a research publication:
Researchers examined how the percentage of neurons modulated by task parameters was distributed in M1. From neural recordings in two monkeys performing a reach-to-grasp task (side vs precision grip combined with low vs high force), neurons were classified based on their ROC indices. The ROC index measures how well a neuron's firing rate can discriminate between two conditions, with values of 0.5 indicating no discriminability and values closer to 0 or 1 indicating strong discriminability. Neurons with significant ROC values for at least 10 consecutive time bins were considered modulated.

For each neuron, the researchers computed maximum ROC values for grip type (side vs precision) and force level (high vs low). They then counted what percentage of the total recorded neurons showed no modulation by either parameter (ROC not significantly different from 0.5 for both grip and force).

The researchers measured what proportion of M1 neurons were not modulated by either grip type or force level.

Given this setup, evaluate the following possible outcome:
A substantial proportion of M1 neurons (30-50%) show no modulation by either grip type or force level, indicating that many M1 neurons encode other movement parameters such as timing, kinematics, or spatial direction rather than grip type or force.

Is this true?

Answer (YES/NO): NO